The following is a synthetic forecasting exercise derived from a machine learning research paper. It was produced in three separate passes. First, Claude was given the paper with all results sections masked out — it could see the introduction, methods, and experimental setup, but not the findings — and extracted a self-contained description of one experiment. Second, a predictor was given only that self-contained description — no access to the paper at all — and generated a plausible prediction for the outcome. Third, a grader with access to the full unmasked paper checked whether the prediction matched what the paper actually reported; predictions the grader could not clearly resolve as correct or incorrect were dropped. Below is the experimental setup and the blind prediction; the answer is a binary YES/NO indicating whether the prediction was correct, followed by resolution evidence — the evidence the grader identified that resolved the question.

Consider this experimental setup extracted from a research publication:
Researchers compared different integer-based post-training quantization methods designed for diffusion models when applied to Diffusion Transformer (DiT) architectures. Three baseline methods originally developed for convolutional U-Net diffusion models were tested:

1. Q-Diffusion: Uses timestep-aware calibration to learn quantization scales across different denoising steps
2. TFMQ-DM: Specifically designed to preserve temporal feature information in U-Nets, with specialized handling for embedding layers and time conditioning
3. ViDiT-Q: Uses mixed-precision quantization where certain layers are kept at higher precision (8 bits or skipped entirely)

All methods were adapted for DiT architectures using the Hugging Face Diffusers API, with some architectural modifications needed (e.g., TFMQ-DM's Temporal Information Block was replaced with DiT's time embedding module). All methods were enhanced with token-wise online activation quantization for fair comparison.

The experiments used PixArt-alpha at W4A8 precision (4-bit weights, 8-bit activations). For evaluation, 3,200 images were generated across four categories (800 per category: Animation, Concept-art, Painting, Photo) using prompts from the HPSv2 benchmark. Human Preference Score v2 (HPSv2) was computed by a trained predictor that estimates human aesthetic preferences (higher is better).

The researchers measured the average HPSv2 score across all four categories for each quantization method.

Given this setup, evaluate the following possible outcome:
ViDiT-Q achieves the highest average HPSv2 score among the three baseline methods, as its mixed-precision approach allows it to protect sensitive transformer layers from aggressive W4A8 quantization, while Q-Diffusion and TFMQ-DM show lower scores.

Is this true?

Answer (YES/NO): NO